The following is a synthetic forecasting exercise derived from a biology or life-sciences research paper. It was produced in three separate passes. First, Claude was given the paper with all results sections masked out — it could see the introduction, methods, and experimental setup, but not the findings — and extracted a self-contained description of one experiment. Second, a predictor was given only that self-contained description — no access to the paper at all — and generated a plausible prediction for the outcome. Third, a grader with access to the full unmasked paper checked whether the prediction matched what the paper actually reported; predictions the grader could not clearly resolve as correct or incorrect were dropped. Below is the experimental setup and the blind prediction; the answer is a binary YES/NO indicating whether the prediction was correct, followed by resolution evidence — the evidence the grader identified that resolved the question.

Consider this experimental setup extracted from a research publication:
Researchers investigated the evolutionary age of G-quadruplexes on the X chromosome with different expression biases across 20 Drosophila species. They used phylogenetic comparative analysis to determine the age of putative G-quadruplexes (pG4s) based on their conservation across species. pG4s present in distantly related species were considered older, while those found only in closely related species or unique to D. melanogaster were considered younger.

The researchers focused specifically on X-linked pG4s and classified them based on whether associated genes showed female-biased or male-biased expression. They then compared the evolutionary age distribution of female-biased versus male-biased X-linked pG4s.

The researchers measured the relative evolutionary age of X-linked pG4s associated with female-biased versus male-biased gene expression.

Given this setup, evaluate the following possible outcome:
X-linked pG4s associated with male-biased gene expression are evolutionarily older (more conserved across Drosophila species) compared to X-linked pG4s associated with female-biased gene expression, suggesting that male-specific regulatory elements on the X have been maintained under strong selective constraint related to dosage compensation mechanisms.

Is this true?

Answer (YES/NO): YES